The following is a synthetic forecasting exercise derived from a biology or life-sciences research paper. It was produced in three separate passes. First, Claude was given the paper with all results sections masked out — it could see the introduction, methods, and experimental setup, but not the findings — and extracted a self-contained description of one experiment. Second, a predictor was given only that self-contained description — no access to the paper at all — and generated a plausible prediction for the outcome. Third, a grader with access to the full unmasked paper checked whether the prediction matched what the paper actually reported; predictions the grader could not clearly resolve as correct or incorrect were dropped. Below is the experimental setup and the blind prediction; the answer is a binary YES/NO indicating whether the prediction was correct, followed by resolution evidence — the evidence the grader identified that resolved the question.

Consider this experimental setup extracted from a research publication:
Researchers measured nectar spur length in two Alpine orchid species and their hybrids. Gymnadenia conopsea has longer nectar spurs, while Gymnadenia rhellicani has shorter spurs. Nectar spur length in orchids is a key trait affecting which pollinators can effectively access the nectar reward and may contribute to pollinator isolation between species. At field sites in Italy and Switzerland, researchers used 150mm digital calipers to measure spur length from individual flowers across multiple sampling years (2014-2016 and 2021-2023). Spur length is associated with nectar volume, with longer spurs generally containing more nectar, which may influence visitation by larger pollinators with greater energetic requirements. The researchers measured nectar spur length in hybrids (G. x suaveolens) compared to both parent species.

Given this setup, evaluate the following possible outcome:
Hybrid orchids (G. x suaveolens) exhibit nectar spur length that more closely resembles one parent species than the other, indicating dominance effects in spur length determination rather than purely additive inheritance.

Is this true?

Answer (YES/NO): YES